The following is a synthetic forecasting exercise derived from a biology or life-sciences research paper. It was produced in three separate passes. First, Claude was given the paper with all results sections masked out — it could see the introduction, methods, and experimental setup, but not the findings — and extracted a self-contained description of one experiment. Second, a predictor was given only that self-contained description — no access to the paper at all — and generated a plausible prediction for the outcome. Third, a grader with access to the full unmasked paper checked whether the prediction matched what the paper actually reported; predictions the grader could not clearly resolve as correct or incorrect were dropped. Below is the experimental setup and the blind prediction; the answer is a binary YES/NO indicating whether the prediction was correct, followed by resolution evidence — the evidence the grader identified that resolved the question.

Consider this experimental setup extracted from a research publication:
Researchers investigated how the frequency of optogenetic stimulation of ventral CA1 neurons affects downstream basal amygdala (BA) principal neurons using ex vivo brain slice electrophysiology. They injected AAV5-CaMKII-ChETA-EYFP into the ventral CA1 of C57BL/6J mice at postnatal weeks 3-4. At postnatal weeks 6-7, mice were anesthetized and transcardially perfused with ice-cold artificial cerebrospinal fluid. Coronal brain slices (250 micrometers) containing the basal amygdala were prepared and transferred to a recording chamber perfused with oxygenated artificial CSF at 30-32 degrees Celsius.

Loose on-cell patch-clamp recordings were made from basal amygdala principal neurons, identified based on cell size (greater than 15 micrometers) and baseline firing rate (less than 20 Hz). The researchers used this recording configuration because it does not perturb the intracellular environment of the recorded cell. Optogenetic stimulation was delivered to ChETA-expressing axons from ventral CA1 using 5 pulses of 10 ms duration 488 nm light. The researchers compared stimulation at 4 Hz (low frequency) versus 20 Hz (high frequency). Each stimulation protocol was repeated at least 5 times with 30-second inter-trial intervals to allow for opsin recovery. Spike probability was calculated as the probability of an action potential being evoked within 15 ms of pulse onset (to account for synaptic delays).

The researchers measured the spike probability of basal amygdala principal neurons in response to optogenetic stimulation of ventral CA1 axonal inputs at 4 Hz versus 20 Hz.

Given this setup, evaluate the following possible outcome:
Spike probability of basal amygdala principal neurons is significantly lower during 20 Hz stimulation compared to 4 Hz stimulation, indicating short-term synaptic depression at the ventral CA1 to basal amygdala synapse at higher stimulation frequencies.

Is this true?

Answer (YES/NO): NO